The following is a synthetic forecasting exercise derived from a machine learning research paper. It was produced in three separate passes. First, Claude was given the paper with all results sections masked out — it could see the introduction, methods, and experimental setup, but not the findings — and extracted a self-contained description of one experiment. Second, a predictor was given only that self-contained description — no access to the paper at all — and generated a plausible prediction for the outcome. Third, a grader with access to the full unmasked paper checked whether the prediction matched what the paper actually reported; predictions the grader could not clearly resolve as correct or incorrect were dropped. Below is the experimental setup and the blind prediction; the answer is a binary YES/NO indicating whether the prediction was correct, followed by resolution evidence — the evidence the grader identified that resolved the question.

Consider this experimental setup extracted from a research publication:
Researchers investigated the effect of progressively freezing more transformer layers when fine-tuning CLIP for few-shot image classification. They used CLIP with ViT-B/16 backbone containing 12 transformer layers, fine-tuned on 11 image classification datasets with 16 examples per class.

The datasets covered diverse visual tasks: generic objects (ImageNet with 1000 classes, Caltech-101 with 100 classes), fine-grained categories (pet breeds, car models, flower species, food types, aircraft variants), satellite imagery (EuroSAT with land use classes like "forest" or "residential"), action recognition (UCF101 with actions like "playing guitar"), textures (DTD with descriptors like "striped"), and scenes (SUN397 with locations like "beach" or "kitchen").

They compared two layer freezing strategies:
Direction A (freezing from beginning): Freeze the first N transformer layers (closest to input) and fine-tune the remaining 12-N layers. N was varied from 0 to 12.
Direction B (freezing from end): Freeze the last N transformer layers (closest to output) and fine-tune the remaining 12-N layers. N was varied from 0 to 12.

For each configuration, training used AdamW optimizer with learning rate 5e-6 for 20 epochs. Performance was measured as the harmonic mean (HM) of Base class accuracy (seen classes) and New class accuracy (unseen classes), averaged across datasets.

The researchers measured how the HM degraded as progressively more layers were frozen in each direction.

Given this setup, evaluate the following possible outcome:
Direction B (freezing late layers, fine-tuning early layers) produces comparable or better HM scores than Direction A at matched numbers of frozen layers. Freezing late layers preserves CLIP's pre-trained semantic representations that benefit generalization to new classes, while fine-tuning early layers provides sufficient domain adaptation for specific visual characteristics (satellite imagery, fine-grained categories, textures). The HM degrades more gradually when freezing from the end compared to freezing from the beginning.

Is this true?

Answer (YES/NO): NO